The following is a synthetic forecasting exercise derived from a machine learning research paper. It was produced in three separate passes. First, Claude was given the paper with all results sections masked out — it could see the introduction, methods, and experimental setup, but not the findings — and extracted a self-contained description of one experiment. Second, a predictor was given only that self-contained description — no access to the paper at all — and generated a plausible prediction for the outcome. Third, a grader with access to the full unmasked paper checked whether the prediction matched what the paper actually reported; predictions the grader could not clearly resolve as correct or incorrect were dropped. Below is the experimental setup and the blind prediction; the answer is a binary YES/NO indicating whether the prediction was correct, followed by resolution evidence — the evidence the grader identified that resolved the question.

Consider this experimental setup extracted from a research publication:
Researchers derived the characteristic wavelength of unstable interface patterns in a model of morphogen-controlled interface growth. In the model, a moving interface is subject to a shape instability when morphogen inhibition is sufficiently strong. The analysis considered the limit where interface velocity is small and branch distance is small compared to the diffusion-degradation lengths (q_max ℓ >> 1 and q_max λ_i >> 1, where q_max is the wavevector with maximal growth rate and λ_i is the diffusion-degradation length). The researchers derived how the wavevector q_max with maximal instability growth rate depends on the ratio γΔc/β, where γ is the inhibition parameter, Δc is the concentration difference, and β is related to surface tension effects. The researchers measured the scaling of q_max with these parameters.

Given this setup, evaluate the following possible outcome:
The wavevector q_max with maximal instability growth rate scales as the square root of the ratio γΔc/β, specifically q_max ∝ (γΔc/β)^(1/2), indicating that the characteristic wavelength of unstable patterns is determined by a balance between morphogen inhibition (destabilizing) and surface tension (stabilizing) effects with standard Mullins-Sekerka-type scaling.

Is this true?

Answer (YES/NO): NO